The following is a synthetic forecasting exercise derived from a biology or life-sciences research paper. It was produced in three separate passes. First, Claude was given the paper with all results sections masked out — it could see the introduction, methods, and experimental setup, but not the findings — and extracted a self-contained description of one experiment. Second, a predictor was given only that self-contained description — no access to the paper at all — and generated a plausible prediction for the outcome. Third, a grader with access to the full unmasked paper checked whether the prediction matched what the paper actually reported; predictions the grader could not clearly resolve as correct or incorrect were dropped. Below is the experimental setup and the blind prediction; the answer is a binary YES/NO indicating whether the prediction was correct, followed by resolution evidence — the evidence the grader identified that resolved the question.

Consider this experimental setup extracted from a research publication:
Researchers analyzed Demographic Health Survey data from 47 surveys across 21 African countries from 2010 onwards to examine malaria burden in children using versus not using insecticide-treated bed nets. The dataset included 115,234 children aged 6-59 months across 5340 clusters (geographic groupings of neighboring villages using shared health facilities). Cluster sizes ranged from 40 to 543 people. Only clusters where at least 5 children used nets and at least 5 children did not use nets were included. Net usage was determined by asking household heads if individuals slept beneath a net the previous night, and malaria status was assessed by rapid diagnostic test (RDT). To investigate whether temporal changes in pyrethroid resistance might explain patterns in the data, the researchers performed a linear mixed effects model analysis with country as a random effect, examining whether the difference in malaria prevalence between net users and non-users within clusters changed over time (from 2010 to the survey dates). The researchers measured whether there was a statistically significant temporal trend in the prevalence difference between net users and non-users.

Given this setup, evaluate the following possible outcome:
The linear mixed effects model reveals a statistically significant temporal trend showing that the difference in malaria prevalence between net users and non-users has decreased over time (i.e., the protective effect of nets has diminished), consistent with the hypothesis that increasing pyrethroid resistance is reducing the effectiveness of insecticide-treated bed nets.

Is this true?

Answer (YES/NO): NO